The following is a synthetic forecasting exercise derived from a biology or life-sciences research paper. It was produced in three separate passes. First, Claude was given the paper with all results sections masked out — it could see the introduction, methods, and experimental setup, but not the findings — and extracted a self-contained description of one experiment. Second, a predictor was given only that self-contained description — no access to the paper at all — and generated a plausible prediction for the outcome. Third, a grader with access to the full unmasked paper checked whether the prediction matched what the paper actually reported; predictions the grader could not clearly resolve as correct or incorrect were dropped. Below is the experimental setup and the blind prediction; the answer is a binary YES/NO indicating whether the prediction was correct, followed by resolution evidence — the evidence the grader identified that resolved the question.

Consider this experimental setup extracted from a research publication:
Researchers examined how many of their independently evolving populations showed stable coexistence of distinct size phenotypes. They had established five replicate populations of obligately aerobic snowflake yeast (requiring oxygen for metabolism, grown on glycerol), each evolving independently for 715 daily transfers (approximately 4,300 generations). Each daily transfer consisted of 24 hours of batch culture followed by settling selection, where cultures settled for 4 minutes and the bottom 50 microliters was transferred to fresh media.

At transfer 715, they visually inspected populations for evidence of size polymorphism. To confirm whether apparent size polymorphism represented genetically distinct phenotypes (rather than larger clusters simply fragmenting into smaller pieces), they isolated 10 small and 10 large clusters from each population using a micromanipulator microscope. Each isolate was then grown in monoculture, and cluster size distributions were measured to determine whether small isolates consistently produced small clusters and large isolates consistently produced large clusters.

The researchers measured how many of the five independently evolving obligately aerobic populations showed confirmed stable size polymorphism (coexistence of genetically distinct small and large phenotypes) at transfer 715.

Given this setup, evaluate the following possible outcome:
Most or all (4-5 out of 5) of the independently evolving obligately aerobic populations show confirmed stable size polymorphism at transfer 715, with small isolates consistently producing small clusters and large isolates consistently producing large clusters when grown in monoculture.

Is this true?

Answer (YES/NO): NO